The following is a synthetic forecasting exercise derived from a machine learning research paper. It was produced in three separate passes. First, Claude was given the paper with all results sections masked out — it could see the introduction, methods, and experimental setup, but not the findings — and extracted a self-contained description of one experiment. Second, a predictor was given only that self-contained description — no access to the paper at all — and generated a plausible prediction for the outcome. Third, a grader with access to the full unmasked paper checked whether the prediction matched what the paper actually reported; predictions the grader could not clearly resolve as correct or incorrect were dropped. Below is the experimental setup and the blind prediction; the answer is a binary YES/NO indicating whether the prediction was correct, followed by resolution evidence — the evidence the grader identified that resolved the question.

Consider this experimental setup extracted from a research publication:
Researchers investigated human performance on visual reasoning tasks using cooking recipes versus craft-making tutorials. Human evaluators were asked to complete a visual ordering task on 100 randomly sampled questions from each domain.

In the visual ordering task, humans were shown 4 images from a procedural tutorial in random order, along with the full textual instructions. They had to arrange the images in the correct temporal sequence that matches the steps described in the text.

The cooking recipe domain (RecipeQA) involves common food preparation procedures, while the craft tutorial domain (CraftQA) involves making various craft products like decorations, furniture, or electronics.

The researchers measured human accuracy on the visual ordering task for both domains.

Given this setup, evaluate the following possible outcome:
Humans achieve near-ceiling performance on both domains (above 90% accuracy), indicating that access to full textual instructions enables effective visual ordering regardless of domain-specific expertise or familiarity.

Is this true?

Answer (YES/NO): NO